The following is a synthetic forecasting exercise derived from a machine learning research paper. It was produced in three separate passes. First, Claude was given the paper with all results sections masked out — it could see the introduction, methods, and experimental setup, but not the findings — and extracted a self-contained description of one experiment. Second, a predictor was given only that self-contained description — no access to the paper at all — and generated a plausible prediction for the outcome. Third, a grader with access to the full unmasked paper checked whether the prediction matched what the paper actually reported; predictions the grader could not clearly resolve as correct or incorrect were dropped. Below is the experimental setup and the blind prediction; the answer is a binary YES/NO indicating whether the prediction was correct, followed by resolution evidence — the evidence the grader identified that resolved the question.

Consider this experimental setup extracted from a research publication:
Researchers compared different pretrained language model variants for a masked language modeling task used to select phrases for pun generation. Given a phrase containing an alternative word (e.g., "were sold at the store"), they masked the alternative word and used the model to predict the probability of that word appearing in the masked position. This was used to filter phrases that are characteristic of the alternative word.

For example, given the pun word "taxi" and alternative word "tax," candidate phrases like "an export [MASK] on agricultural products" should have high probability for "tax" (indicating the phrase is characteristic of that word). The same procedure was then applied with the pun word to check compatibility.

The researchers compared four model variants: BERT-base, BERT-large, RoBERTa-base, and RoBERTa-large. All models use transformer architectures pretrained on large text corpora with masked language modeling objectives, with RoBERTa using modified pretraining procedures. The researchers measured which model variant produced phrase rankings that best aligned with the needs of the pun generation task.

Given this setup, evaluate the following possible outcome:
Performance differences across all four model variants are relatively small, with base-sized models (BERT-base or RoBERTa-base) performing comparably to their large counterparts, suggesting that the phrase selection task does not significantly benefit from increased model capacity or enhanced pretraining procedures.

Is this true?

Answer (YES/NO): NO